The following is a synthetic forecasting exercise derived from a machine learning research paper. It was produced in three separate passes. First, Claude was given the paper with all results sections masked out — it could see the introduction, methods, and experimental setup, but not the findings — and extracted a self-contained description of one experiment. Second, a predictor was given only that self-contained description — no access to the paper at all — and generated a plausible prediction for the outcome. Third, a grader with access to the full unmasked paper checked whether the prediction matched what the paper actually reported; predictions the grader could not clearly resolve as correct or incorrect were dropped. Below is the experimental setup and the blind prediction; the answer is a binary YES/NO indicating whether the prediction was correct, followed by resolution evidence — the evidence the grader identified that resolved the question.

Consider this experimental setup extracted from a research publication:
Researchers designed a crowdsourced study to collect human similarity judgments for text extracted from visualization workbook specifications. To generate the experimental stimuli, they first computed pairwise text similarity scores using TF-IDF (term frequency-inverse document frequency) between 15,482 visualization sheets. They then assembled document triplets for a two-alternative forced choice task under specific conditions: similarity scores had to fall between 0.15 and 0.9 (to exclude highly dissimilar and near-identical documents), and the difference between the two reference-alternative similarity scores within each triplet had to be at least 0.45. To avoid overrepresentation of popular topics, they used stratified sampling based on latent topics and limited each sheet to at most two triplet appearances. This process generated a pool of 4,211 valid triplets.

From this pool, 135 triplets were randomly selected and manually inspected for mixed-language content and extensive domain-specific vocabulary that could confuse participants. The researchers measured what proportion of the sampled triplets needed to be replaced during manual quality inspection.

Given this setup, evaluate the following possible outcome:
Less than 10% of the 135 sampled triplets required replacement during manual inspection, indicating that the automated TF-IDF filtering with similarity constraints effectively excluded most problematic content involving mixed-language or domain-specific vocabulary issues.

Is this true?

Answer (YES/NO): NO